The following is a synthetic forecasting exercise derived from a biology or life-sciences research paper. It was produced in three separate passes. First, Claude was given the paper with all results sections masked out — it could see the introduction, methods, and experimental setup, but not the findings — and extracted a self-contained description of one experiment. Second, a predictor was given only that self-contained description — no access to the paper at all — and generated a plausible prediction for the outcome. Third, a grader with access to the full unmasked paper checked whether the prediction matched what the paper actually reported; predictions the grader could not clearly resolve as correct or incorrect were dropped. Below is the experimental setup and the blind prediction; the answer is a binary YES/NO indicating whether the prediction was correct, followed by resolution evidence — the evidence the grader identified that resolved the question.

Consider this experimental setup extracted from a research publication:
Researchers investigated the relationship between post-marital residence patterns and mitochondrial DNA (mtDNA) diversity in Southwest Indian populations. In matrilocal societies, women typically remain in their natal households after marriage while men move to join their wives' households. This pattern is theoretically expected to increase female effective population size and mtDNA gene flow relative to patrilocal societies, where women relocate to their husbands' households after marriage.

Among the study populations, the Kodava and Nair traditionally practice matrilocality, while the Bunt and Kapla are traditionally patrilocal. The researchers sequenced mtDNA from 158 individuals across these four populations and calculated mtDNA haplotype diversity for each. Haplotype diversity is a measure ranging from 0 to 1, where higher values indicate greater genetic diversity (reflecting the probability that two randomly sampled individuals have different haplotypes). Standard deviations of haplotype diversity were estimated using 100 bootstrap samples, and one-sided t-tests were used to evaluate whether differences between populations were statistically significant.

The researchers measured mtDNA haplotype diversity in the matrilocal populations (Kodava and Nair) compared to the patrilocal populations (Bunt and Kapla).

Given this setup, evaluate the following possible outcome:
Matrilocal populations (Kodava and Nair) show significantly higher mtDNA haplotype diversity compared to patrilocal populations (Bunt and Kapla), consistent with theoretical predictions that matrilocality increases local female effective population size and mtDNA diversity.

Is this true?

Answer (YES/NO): NO